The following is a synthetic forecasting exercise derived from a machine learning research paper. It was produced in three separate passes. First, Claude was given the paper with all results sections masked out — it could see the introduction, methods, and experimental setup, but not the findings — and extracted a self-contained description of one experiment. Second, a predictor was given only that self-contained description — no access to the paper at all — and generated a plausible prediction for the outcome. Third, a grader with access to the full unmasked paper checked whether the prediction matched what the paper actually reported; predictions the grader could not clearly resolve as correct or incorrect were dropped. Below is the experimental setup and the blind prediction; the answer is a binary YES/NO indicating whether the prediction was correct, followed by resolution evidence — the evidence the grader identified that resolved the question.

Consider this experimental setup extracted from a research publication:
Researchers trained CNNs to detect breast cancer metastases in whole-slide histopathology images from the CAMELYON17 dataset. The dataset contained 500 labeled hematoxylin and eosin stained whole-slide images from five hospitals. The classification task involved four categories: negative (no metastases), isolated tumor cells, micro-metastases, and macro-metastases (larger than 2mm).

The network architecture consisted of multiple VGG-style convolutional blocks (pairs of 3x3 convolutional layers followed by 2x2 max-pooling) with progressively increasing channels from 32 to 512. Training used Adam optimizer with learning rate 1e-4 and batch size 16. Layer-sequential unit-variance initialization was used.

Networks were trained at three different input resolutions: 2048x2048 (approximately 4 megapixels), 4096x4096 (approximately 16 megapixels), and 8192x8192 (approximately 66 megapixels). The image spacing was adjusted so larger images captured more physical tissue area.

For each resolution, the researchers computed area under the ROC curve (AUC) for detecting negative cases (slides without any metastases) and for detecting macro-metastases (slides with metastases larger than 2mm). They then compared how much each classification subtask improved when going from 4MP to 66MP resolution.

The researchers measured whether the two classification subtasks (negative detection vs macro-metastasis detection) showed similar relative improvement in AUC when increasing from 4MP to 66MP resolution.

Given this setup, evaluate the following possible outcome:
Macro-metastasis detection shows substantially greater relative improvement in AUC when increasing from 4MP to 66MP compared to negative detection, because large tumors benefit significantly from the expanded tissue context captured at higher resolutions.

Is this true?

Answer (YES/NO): YES